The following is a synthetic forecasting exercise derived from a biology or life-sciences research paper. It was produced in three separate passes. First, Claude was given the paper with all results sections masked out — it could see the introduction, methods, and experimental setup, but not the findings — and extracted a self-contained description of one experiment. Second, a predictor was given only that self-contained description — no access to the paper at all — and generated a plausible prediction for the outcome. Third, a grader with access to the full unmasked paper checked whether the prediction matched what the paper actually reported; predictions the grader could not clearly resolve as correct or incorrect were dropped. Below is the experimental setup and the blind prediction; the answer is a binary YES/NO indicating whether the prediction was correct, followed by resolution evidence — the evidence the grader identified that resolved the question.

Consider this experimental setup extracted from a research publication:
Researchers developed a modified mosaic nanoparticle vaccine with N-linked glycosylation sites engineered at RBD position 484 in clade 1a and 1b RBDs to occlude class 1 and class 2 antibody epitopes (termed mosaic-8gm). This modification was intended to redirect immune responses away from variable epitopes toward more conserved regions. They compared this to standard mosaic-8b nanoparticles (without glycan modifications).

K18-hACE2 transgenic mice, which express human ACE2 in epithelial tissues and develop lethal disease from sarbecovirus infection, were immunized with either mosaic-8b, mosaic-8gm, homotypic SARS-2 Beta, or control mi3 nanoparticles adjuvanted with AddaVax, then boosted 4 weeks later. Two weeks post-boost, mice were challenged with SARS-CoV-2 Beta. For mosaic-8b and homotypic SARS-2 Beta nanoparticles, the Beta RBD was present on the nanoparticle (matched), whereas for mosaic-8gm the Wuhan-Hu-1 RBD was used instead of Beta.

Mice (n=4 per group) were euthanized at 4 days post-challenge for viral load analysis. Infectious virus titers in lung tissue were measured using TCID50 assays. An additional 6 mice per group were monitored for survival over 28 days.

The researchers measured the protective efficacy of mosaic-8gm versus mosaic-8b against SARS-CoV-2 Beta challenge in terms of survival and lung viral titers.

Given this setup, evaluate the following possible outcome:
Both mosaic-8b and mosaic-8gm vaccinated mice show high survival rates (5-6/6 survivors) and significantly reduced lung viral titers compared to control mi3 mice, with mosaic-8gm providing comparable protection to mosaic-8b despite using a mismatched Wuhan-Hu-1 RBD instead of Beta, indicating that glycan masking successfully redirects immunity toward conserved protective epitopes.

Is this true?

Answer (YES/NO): NO